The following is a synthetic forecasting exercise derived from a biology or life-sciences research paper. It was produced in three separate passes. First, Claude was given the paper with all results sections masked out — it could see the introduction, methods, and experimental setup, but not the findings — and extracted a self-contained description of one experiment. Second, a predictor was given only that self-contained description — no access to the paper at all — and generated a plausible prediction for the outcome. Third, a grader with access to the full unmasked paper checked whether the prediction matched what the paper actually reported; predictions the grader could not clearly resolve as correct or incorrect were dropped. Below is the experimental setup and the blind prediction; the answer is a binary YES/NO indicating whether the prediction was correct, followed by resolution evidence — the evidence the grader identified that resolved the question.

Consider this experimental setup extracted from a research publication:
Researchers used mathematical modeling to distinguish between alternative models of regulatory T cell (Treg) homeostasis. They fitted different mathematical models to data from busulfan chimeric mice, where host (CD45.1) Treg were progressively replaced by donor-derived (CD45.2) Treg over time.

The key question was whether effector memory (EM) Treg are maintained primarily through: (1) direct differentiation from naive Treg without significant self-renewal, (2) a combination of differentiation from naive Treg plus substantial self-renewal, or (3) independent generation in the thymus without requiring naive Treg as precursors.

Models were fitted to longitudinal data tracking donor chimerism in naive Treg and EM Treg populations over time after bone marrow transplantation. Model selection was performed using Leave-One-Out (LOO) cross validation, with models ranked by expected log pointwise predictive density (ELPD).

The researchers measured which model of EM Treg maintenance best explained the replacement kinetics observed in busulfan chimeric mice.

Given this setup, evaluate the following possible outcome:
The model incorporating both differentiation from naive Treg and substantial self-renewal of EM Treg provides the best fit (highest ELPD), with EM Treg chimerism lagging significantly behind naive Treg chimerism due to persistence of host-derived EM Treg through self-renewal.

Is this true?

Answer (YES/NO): NO